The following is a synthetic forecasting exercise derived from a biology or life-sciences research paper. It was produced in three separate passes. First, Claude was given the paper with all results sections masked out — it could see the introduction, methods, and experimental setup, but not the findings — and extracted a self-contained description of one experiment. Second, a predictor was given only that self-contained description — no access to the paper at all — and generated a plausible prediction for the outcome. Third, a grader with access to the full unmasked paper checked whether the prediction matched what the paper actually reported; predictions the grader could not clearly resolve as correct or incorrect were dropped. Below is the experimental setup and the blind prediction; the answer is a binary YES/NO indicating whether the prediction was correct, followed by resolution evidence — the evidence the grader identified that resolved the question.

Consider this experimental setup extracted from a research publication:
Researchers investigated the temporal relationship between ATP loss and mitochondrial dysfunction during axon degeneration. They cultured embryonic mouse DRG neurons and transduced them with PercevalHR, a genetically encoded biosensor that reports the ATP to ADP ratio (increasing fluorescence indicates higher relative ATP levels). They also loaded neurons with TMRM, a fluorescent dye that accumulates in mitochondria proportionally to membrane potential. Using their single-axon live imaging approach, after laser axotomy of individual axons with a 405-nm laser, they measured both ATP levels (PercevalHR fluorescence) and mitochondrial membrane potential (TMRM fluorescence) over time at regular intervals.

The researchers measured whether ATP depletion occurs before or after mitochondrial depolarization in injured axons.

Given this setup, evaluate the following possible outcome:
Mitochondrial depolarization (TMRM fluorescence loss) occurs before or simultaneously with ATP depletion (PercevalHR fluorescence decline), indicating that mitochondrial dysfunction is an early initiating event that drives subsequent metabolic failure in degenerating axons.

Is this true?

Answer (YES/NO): NO